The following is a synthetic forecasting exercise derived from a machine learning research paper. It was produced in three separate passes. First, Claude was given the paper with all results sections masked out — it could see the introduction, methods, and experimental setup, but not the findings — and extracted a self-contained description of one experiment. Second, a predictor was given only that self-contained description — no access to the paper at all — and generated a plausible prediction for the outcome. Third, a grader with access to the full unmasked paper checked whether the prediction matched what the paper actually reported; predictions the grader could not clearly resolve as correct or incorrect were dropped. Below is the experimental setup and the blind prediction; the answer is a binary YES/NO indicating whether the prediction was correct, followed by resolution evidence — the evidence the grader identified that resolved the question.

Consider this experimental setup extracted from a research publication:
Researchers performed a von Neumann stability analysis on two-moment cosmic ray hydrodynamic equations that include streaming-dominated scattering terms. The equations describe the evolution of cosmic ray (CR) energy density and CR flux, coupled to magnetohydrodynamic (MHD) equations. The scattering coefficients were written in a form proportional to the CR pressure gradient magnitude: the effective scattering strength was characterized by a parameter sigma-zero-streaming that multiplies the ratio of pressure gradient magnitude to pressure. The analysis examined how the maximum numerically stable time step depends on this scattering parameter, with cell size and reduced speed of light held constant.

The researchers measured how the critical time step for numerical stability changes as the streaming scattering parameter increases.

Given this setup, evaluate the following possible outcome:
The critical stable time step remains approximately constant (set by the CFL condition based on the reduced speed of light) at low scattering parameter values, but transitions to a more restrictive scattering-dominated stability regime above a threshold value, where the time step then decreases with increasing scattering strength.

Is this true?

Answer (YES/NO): NO